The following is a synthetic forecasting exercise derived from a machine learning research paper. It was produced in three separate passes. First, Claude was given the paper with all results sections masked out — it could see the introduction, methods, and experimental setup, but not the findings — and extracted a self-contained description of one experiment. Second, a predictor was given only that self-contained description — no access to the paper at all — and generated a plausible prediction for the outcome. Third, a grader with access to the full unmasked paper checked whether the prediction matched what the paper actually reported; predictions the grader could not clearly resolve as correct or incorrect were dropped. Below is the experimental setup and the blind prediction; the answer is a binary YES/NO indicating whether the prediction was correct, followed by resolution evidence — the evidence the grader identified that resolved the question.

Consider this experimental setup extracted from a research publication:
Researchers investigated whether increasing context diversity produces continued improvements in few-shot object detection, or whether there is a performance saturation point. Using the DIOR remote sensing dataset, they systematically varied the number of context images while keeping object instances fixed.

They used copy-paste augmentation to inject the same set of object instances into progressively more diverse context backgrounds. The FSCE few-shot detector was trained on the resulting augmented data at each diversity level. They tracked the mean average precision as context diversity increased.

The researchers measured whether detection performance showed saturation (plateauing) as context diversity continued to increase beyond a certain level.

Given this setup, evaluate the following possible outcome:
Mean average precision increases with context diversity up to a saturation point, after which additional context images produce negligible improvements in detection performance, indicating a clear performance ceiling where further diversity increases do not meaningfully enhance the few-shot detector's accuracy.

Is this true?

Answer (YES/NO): YES